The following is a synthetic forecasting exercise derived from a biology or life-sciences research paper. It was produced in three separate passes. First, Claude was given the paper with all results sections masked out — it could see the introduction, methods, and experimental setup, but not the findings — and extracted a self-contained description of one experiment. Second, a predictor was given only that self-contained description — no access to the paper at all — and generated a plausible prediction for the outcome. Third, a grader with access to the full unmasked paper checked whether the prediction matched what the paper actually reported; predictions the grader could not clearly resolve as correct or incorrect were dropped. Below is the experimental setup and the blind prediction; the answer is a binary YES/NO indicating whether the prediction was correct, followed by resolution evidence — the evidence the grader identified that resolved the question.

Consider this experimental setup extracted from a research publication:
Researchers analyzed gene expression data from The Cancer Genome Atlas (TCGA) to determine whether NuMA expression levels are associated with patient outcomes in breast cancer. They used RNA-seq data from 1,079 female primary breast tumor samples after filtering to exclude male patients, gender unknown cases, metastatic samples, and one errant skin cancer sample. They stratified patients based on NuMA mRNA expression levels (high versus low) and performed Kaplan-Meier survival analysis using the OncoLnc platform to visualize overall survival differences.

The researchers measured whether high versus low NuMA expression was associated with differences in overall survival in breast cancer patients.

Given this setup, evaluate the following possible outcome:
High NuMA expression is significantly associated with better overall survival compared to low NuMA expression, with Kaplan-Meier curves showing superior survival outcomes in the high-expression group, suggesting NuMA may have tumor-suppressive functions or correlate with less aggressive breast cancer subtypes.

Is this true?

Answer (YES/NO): YES